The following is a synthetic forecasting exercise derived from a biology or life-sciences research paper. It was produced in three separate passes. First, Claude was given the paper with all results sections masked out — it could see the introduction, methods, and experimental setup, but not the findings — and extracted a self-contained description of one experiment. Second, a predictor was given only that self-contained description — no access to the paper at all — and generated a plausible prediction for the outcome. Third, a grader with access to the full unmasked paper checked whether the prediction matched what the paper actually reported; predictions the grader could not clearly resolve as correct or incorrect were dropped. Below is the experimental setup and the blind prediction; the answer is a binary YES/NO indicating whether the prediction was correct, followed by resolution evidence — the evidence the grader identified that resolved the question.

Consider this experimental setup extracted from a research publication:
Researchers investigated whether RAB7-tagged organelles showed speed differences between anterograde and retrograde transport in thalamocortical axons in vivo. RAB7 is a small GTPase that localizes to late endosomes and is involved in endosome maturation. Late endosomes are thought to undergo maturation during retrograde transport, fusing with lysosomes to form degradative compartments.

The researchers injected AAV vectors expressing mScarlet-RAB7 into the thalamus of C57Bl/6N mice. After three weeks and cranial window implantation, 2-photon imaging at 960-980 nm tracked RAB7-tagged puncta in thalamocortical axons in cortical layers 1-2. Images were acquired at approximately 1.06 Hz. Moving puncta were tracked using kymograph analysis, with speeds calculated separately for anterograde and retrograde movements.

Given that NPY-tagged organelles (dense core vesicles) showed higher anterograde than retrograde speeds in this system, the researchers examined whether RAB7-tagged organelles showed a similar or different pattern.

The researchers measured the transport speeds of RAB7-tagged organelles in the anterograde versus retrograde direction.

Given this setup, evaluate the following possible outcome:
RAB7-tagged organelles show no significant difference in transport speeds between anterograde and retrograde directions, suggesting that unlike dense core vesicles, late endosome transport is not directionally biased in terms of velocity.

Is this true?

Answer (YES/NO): NO